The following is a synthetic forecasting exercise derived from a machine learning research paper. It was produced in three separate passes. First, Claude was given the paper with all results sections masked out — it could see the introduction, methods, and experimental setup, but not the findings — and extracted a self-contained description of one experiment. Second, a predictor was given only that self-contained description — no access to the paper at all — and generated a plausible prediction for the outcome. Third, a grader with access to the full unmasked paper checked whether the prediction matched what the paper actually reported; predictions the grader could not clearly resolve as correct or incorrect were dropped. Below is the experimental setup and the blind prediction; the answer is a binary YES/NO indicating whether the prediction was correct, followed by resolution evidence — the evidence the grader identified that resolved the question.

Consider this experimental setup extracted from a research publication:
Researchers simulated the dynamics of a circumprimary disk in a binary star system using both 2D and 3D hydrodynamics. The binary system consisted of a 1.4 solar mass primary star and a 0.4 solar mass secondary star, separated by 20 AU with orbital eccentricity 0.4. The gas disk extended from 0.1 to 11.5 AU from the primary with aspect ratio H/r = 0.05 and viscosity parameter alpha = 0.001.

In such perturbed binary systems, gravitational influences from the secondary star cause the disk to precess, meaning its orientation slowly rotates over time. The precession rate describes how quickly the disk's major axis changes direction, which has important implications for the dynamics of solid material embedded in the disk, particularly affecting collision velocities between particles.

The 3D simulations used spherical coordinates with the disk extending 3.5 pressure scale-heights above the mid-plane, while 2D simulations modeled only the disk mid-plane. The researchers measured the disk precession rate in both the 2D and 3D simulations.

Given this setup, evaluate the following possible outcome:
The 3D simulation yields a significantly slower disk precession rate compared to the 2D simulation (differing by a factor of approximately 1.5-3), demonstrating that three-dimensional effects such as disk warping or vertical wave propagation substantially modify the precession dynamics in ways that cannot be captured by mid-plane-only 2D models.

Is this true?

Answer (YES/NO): NO